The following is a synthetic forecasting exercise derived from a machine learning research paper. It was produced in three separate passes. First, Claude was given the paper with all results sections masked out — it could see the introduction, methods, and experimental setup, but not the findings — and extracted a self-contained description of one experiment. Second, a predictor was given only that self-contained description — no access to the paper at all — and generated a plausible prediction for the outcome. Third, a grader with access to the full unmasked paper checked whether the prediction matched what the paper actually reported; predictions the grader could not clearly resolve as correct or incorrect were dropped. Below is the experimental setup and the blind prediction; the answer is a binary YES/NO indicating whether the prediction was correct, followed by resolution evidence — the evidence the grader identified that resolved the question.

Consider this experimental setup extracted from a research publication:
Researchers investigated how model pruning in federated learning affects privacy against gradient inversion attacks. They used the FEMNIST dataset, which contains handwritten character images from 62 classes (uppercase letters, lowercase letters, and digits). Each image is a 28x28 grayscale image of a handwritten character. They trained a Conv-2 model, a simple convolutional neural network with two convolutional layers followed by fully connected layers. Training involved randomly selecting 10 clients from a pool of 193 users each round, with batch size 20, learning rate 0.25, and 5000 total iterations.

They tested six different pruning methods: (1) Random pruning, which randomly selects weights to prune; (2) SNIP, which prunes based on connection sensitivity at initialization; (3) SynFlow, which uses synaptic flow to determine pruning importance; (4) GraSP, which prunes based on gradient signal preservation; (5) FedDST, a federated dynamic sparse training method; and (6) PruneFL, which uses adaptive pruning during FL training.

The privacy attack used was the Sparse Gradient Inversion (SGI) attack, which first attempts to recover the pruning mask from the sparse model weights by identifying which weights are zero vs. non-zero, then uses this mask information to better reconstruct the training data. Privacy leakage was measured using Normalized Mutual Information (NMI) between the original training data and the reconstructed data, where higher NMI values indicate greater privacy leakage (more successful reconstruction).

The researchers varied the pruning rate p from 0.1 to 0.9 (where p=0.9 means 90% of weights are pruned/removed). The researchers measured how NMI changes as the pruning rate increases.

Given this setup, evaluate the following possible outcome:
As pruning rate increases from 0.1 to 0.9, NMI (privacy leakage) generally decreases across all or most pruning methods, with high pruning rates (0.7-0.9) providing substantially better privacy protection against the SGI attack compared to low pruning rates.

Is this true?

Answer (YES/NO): YES